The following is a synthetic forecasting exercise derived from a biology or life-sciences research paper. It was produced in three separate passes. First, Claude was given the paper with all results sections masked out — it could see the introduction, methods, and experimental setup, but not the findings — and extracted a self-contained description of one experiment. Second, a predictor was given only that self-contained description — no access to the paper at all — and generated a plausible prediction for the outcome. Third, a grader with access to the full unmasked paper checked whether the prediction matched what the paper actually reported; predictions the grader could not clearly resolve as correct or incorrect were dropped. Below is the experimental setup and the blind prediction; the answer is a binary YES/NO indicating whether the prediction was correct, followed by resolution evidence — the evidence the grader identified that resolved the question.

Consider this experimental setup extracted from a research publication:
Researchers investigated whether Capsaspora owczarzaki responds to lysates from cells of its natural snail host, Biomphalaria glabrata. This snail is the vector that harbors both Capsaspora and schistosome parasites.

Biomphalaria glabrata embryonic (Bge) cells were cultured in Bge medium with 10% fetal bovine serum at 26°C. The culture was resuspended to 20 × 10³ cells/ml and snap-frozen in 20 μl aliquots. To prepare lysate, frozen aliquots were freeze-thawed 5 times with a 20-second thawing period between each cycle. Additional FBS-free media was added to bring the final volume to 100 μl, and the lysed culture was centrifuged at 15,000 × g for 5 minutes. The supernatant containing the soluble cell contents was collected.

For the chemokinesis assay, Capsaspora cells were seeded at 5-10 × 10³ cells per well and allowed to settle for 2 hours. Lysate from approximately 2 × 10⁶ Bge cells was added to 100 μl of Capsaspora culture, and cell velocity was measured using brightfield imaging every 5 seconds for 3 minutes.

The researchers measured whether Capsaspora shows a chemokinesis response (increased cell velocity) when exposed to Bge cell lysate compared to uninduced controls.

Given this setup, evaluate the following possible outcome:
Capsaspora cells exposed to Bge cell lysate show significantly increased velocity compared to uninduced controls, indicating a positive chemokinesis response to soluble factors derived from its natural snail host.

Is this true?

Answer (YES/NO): YES